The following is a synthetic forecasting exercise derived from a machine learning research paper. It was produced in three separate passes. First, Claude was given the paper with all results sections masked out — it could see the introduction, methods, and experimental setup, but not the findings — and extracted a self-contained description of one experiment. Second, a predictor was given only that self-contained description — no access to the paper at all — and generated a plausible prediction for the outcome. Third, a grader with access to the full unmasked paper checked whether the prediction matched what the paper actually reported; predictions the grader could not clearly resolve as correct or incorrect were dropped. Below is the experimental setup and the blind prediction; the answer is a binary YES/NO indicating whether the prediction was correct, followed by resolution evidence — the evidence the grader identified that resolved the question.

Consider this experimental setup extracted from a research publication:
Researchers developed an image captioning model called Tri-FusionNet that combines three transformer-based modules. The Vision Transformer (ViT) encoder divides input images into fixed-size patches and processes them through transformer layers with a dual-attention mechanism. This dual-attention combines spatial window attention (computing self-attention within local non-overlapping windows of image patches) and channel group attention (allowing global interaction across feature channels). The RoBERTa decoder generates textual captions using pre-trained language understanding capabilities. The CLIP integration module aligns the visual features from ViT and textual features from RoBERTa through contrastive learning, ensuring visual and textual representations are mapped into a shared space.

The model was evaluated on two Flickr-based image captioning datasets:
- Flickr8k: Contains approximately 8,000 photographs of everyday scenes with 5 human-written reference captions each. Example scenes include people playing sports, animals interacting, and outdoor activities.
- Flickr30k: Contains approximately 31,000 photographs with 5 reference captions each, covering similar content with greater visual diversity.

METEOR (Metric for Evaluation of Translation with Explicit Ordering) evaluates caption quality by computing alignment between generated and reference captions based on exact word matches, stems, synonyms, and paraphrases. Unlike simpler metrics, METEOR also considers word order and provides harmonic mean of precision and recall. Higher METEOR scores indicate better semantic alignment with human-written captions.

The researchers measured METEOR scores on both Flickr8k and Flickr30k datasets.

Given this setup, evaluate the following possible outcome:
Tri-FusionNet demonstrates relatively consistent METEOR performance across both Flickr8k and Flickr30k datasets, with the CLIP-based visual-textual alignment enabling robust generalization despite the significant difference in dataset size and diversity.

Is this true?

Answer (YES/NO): NO